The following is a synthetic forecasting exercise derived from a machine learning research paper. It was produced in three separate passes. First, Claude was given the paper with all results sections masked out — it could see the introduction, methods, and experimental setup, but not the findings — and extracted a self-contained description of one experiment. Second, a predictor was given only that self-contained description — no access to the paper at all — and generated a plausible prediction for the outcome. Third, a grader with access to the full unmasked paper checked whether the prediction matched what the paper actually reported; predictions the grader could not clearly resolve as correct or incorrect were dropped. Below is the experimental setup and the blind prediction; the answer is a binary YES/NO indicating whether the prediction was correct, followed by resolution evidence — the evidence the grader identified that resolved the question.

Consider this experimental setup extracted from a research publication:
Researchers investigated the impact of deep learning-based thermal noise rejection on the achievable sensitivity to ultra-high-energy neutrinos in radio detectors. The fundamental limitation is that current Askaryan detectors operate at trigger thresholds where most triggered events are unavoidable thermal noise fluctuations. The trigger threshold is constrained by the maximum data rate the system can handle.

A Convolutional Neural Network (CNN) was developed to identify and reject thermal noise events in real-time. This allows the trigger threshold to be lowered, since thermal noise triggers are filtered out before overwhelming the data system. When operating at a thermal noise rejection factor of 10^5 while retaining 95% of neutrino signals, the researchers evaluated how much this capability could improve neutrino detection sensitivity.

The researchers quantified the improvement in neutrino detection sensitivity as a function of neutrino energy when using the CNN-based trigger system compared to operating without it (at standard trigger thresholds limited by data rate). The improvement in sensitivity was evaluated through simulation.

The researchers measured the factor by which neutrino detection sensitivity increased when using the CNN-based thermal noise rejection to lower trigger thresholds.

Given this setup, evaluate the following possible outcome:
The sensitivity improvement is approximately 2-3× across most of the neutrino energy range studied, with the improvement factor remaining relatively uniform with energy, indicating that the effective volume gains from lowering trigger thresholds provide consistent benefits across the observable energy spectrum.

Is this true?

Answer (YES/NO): NO